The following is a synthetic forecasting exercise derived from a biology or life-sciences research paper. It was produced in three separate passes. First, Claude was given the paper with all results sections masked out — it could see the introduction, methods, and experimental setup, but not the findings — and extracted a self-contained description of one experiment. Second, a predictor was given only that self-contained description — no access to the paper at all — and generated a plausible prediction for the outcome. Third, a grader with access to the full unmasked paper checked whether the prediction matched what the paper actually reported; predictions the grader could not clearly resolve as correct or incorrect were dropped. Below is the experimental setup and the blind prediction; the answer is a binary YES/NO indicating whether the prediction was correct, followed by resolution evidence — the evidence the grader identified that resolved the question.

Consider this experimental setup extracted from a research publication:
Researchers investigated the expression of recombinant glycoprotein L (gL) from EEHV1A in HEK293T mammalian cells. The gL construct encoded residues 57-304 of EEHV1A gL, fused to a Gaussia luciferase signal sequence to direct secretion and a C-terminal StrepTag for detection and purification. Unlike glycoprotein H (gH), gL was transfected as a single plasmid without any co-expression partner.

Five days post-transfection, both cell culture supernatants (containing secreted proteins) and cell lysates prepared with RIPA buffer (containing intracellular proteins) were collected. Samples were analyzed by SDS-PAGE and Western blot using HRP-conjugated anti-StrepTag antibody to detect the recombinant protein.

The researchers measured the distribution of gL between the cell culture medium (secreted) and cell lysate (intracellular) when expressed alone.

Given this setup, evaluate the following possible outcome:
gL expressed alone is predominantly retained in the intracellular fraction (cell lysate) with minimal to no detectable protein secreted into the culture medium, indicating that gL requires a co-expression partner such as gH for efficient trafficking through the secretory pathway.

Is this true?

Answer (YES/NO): NO